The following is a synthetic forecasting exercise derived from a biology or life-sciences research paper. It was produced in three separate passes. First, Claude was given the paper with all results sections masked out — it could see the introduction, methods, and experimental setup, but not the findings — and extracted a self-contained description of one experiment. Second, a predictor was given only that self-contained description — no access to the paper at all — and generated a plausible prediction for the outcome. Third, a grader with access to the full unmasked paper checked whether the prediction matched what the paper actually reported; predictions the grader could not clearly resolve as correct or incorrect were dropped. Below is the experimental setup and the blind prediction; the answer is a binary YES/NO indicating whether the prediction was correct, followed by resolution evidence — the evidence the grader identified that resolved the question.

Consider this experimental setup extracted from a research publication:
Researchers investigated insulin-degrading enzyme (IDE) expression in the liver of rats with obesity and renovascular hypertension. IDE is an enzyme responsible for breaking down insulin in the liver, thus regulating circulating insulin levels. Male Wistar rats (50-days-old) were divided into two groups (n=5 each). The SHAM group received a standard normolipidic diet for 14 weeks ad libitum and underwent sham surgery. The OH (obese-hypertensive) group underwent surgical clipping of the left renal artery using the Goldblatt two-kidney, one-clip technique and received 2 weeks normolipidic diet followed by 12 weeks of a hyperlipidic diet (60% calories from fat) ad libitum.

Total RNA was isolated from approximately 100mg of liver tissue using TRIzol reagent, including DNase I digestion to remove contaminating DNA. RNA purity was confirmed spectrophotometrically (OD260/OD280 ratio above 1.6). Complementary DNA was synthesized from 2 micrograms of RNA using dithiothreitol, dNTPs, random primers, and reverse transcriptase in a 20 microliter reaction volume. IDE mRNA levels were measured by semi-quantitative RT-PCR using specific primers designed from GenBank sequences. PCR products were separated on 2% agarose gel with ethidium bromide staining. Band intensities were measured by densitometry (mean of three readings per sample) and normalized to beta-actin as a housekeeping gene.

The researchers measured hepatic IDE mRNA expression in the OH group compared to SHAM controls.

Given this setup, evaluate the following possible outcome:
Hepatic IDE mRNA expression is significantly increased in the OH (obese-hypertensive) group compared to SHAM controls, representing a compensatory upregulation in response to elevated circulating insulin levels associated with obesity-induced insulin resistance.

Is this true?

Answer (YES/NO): YES